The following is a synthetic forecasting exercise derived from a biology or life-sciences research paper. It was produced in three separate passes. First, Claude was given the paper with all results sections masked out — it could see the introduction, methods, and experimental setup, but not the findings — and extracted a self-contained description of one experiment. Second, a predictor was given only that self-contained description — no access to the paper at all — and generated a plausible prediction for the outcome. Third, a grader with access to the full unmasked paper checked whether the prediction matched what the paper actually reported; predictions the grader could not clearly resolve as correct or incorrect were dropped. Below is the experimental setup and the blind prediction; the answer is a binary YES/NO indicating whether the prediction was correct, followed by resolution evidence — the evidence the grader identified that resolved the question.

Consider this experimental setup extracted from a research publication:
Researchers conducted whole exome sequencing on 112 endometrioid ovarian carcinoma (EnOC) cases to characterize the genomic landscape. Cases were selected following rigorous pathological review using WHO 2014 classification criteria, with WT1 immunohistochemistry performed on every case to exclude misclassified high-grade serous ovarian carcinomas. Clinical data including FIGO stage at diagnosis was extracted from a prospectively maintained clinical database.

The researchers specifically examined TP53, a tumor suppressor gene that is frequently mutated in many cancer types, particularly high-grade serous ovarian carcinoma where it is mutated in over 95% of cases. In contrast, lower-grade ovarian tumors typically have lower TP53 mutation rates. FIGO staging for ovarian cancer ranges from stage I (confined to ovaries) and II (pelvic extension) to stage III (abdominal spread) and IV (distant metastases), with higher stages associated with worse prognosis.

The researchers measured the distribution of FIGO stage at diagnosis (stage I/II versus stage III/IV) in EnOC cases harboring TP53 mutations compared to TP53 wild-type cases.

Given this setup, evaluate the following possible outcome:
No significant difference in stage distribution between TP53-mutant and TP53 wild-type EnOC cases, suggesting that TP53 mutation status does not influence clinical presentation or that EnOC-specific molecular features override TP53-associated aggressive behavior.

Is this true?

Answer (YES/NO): NO